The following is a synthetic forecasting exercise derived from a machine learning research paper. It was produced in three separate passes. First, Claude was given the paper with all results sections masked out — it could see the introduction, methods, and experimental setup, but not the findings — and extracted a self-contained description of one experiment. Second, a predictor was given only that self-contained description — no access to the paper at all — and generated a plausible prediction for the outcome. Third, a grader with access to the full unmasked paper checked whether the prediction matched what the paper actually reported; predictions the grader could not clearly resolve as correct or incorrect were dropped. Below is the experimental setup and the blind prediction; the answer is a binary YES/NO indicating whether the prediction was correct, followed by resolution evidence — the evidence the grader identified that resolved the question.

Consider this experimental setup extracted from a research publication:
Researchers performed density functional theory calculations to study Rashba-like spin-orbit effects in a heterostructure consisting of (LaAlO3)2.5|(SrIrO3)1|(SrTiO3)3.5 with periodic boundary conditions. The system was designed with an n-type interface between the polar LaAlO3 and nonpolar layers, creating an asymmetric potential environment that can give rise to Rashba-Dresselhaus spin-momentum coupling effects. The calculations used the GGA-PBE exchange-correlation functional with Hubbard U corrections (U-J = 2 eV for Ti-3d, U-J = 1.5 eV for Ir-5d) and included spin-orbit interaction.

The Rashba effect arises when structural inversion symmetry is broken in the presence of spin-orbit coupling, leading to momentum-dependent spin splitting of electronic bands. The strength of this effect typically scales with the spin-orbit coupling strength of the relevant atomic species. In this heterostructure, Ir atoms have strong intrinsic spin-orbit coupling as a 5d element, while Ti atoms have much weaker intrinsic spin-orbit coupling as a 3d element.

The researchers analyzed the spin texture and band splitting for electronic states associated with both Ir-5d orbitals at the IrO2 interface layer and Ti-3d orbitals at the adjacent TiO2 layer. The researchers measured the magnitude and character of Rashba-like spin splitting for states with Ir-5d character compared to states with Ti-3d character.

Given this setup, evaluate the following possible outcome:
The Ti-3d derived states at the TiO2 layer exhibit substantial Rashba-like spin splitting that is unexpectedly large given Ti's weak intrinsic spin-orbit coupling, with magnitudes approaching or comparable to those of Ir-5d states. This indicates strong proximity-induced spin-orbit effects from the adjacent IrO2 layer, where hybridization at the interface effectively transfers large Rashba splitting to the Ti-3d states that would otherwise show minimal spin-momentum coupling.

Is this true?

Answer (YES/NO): NO